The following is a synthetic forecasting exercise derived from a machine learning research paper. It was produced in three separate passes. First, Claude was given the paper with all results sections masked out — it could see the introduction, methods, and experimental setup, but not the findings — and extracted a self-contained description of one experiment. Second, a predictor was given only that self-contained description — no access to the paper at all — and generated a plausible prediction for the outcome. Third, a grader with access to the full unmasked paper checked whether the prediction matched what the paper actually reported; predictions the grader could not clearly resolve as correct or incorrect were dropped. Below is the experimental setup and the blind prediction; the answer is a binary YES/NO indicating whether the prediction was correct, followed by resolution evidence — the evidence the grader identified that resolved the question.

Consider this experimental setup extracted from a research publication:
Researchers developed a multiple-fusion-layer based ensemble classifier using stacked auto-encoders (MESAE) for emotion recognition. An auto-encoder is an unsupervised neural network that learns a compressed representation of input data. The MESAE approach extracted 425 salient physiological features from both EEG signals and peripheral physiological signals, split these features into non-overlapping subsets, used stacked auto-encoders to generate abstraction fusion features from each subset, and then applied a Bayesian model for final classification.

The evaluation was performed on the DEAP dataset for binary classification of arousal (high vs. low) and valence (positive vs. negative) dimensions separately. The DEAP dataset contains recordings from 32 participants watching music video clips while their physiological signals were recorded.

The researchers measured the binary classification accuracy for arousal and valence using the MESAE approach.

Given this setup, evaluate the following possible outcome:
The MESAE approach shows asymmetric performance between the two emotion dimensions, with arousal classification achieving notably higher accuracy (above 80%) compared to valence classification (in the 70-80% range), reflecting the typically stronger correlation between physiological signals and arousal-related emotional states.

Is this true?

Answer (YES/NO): NO